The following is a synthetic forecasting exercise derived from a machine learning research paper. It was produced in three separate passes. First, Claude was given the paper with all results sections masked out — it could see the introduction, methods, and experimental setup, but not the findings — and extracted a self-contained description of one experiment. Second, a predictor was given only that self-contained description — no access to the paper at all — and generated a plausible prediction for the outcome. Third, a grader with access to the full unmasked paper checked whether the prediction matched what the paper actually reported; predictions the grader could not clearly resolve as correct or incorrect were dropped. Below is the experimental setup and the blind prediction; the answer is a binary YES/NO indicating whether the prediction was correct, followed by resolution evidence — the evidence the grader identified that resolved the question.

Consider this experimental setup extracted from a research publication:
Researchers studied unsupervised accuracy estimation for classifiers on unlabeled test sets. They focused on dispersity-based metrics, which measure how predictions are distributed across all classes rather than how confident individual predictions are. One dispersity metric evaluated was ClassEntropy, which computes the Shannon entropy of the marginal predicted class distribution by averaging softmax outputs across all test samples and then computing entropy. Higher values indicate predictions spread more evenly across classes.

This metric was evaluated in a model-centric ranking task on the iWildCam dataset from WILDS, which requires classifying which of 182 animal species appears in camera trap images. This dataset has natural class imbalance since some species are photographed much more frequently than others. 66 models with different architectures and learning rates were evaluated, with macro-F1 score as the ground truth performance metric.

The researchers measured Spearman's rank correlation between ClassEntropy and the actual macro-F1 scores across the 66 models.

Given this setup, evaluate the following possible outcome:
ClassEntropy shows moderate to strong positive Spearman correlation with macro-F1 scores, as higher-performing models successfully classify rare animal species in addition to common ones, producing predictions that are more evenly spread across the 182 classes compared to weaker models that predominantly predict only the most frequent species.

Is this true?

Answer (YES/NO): NO